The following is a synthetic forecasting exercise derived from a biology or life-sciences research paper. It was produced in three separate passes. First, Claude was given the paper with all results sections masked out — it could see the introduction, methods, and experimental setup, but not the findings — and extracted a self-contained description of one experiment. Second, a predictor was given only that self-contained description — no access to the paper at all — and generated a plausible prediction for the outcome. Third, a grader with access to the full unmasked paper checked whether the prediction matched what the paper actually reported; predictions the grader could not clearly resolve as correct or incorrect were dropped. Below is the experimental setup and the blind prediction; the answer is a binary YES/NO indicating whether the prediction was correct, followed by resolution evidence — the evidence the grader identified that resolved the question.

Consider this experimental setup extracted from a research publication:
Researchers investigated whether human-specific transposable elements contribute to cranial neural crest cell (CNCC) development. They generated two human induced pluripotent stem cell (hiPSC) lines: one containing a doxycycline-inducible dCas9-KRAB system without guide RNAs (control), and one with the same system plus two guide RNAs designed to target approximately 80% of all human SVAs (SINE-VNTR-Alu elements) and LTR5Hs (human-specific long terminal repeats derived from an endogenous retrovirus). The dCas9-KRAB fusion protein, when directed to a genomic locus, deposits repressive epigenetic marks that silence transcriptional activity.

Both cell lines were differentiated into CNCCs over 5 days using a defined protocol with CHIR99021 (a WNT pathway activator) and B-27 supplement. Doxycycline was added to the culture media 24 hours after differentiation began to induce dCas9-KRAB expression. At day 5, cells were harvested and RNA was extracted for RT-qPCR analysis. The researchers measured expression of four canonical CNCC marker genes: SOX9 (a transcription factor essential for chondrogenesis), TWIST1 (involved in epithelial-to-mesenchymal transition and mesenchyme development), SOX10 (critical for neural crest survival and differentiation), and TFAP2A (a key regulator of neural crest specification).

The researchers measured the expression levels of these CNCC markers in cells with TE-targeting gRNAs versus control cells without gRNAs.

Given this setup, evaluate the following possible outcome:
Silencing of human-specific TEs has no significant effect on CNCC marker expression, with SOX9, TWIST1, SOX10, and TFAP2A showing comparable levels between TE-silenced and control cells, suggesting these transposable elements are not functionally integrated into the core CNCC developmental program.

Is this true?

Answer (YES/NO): NO